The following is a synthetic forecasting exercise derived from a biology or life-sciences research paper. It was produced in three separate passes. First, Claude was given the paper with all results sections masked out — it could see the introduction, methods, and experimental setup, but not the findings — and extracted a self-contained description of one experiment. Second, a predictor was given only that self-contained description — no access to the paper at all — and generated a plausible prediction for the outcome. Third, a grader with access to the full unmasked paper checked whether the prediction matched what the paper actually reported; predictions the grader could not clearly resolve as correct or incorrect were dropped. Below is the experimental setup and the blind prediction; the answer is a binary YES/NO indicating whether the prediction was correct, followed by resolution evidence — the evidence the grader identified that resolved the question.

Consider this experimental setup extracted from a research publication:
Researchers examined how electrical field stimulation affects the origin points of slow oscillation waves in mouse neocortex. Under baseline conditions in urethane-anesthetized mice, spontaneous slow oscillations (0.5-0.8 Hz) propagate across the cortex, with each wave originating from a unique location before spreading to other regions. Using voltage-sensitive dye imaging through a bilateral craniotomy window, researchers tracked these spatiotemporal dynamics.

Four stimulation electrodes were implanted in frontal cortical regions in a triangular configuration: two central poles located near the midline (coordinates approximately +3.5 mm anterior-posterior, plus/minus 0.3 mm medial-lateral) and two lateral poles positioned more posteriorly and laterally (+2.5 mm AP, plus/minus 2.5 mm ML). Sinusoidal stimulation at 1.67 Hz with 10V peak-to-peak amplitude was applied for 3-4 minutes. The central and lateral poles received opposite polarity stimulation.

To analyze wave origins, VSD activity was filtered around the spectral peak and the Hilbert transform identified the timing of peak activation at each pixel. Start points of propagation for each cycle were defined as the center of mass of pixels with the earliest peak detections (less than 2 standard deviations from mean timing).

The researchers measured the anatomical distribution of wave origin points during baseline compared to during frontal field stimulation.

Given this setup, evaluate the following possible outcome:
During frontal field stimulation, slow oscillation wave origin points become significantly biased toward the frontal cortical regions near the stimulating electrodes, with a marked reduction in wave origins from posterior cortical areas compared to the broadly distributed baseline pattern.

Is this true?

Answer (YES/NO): NO